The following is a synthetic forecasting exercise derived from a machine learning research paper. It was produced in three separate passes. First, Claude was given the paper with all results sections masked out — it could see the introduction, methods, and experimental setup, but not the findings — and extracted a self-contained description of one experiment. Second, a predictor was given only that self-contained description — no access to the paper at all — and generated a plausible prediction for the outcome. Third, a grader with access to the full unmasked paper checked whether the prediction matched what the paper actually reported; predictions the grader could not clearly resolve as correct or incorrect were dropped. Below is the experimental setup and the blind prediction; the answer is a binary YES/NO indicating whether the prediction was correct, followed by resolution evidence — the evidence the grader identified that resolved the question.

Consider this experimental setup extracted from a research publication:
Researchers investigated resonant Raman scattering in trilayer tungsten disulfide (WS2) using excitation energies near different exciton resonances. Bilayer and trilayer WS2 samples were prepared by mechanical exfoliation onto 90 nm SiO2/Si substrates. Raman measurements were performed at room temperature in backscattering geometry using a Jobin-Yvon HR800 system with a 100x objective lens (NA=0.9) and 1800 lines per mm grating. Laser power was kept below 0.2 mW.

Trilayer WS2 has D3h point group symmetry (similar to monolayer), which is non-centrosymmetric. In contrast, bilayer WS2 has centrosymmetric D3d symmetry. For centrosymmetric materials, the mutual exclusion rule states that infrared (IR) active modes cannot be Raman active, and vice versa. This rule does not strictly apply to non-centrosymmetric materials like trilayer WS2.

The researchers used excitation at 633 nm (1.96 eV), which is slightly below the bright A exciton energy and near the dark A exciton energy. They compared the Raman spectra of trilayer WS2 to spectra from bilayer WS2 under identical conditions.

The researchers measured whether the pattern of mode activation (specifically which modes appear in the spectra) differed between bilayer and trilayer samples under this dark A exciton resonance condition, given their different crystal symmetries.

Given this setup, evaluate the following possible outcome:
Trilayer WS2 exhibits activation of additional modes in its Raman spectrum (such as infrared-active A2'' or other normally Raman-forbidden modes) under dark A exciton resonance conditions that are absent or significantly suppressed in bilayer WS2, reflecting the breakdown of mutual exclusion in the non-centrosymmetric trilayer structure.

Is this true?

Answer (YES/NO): NO